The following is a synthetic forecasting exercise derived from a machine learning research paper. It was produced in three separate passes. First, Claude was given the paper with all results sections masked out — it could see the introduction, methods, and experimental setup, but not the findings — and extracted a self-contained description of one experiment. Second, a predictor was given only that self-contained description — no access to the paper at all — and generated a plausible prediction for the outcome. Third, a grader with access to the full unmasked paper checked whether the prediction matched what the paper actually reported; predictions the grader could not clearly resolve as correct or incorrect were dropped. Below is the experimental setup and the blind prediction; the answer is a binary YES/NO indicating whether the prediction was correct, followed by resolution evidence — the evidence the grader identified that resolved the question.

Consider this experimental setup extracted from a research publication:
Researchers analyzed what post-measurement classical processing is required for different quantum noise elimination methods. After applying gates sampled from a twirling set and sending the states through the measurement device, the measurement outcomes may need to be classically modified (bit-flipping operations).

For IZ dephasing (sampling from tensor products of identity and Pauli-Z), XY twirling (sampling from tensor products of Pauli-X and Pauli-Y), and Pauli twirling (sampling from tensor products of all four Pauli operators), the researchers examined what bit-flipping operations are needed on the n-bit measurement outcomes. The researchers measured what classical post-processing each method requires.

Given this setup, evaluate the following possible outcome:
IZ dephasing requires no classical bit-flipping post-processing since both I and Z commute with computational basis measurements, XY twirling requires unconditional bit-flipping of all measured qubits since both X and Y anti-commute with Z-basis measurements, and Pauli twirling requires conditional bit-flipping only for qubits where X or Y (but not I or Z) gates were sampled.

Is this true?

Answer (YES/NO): YES